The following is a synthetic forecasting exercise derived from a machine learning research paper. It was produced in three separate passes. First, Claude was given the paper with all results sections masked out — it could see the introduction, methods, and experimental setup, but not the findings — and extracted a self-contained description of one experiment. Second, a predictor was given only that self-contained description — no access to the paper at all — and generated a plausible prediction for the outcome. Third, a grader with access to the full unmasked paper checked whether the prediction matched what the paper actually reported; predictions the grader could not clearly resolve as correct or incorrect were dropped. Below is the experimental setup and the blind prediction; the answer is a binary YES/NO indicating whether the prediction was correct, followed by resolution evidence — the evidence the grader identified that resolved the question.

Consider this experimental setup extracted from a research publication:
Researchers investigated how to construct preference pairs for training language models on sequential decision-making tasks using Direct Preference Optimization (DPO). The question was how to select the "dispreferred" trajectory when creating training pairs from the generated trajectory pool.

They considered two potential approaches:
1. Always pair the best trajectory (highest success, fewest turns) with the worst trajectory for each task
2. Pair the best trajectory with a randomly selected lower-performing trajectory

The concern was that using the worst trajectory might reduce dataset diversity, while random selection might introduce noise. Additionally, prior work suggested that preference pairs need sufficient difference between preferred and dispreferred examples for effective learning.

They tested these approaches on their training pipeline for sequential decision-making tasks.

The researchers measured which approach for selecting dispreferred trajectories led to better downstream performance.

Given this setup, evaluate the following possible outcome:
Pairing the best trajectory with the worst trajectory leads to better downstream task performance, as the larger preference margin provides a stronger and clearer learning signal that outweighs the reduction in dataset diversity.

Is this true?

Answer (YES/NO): NO